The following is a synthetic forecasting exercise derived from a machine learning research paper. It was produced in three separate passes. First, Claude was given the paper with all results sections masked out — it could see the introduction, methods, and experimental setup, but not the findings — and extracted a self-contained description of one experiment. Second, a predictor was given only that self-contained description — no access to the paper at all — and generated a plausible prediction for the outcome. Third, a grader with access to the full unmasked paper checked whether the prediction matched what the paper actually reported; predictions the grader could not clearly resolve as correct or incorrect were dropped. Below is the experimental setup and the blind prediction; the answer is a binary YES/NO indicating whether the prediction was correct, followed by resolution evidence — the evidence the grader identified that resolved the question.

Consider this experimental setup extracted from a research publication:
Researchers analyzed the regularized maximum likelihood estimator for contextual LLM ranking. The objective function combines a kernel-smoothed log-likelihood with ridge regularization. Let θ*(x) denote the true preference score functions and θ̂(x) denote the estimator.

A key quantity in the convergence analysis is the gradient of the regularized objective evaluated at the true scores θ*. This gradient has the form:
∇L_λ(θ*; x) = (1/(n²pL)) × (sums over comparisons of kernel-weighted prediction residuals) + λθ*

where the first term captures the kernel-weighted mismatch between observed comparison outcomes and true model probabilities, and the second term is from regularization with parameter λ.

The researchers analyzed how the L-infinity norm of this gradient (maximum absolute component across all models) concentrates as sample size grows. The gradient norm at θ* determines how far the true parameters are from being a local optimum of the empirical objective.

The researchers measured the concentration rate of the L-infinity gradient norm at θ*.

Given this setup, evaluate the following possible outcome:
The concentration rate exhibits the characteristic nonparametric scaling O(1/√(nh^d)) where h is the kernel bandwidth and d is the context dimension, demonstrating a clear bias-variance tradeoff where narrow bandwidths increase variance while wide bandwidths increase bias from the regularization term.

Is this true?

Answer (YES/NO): NO